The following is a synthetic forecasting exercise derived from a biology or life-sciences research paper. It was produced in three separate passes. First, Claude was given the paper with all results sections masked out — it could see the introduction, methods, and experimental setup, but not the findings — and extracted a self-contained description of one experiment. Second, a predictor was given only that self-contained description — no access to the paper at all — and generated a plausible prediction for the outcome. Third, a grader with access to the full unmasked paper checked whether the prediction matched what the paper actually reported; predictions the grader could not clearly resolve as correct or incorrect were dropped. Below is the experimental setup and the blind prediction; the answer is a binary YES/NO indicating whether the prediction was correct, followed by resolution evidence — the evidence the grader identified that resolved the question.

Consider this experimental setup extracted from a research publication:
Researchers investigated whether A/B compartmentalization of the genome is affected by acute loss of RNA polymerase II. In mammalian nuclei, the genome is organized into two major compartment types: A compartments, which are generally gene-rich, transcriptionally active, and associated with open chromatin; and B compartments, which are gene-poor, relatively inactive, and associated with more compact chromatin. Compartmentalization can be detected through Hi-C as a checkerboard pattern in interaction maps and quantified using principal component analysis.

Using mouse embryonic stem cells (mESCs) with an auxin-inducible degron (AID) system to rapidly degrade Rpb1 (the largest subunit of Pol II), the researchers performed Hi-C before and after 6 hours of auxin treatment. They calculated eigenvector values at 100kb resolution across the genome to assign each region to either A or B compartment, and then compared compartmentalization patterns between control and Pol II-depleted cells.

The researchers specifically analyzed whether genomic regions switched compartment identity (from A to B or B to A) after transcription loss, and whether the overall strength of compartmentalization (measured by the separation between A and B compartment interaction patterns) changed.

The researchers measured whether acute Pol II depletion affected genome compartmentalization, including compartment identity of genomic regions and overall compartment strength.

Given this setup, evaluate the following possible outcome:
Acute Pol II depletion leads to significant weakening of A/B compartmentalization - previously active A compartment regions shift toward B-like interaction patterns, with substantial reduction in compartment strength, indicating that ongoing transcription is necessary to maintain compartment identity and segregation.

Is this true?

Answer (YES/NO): NO